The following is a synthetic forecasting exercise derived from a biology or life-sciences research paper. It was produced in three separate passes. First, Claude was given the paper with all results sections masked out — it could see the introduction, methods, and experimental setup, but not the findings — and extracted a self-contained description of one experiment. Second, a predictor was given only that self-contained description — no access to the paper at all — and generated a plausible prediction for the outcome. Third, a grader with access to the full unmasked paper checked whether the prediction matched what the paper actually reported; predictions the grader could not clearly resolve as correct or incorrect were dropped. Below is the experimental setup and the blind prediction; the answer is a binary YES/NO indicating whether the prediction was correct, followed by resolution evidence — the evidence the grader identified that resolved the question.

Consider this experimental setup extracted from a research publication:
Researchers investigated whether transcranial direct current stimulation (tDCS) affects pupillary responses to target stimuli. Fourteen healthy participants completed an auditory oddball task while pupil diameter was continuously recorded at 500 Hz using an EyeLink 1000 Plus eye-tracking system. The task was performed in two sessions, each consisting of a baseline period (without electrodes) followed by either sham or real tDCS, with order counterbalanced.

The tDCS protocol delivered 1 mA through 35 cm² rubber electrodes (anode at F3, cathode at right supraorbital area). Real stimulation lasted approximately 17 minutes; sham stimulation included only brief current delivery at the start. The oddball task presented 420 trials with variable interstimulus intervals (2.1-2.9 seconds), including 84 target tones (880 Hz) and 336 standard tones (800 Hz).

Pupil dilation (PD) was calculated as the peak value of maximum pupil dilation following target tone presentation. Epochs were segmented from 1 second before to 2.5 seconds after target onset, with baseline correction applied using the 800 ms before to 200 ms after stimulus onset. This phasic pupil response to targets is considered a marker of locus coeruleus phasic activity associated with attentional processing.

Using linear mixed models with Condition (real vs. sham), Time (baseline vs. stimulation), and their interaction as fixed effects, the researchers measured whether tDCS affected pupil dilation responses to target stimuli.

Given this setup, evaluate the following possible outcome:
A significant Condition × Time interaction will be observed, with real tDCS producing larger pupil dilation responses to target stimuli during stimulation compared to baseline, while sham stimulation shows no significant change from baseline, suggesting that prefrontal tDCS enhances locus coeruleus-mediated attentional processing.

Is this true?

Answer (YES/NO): NO